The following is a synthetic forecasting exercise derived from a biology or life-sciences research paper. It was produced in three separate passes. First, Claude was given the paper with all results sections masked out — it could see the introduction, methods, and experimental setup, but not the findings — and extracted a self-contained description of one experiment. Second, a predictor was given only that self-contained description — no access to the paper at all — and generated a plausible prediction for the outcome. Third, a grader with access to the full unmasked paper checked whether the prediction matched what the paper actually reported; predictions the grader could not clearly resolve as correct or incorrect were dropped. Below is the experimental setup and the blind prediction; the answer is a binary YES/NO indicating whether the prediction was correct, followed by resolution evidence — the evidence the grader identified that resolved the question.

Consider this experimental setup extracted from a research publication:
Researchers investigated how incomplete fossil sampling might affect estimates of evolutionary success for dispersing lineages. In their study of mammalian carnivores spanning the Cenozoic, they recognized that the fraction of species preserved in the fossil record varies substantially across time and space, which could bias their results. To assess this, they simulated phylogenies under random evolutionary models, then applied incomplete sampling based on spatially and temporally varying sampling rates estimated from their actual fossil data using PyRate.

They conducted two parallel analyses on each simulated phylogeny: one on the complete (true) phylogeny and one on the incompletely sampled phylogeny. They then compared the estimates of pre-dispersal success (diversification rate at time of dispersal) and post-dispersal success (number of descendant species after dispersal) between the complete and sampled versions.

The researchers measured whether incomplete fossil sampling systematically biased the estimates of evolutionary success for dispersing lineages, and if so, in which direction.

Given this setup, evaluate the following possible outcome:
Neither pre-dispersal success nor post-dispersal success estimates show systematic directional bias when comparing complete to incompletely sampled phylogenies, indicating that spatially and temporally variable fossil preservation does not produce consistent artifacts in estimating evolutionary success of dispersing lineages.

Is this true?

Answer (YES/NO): YES